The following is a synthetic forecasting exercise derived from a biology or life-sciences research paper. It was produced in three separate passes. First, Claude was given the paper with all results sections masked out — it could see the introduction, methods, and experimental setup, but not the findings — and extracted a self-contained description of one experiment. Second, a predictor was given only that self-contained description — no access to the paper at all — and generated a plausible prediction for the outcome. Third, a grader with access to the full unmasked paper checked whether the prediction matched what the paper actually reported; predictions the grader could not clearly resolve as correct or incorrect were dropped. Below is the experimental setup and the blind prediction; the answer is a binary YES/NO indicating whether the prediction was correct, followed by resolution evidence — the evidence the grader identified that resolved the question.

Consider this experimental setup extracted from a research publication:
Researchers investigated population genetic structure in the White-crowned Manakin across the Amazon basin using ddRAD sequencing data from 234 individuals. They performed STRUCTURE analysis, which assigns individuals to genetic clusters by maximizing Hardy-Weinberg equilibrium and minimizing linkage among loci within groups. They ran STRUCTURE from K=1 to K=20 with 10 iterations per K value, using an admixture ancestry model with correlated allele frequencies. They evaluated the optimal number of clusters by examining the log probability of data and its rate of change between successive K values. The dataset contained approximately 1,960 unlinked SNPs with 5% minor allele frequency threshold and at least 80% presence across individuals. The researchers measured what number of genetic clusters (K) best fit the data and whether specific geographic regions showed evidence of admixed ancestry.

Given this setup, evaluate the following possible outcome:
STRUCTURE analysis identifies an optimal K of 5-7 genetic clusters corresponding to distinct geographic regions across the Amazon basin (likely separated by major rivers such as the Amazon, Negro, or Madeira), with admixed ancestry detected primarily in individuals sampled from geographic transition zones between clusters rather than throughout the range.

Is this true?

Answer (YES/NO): NO